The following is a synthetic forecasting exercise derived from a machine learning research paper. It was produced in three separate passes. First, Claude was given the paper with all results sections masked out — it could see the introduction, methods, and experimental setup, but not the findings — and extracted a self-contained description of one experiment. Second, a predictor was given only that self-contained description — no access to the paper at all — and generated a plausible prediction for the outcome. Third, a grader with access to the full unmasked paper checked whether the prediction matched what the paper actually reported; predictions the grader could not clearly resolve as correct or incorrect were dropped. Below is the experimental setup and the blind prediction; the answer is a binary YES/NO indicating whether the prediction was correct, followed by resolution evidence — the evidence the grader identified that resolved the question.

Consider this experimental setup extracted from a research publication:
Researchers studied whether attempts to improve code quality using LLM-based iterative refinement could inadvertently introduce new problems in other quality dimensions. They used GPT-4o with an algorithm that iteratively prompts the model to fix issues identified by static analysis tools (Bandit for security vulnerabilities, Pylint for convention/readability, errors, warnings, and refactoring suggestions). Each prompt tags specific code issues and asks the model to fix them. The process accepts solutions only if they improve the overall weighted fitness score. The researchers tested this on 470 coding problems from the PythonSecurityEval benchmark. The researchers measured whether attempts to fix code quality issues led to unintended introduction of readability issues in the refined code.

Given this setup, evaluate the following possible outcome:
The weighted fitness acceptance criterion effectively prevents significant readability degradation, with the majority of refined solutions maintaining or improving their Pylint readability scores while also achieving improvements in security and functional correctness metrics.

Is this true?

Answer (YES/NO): YES